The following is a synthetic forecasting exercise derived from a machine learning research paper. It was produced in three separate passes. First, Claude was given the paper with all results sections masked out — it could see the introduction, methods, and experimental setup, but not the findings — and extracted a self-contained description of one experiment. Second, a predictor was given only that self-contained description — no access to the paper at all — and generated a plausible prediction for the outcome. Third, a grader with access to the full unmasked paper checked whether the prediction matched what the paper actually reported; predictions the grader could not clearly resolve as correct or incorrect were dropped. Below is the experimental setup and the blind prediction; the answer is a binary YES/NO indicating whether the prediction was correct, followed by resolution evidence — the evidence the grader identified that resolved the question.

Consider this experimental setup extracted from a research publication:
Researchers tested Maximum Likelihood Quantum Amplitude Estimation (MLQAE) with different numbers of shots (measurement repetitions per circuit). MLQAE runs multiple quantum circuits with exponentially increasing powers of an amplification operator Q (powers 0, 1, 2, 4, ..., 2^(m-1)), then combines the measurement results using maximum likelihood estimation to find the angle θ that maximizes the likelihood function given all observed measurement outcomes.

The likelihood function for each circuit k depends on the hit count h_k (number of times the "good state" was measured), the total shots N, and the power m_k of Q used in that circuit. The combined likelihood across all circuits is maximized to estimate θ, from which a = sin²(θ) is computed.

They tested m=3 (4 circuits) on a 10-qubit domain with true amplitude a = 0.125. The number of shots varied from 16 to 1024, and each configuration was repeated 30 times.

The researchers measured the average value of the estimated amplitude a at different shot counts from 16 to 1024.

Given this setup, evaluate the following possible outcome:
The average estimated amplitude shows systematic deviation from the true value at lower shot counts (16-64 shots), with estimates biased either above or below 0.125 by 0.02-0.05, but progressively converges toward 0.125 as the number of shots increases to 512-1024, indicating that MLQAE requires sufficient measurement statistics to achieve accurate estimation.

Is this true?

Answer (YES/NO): NO